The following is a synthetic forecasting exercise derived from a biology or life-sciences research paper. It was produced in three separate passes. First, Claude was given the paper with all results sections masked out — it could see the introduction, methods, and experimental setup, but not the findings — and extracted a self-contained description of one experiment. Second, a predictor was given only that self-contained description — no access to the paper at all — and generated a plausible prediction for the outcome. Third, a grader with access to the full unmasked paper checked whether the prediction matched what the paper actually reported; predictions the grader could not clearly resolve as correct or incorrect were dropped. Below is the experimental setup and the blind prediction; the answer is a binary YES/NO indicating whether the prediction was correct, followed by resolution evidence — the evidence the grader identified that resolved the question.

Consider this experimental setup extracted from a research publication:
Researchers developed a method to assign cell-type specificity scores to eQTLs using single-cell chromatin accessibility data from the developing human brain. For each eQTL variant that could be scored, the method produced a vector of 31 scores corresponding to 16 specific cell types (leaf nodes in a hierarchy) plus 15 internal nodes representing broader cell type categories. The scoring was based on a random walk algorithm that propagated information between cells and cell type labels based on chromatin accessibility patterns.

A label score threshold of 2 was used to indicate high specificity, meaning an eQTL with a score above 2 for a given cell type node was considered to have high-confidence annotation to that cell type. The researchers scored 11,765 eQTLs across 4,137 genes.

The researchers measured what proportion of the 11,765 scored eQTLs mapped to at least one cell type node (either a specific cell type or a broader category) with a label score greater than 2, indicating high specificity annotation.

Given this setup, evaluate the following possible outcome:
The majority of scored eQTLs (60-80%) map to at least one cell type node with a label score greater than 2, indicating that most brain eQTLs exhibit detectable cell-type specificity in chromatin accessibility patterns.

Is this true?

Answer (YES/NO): NO